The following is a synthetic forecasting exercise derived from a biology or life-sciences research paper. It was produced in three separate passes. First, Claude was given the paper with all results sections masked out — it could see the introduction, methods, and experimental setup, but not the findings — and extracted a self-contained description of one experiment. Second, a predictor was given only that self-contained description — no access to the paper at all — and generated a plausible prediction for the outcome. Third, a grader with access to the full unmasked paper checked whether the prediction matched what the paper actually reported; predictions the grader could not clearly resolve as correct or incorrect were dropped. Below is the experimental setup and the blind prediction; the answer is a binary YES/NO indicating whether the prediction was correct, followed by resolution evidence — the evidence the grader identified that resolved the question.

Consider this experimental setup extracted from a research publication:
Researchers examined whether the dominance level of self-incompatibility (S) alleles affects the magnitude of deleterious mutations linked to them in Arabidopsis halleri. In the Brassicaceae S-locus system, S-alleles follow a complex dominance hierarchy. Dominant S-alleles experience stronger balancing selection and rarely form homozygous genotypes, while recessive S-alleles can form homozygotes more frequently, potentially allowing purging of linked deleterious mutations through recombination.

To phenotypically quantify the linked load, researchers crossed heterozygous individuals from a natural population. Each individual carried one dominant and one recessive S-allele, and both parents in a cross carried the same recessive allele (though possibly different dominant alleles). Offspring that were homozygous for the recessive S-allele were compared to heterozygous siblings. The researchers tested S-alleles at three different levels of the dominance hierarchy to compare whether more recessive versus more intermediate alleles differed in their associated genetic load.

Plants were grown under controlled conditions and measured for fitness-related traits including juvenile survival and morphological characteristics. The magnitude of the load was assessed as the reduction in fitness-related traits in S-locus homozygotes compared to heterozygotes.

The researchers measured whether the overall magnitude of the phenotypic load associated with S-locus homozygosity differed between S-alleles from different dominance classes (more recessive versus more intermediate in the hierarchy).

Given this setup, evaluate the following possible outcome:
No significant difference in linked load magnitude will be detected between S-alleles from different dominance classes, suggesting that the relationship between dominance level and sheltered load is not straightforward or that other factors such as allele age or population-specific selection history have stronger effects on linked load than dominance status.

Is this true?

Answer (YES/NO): YES